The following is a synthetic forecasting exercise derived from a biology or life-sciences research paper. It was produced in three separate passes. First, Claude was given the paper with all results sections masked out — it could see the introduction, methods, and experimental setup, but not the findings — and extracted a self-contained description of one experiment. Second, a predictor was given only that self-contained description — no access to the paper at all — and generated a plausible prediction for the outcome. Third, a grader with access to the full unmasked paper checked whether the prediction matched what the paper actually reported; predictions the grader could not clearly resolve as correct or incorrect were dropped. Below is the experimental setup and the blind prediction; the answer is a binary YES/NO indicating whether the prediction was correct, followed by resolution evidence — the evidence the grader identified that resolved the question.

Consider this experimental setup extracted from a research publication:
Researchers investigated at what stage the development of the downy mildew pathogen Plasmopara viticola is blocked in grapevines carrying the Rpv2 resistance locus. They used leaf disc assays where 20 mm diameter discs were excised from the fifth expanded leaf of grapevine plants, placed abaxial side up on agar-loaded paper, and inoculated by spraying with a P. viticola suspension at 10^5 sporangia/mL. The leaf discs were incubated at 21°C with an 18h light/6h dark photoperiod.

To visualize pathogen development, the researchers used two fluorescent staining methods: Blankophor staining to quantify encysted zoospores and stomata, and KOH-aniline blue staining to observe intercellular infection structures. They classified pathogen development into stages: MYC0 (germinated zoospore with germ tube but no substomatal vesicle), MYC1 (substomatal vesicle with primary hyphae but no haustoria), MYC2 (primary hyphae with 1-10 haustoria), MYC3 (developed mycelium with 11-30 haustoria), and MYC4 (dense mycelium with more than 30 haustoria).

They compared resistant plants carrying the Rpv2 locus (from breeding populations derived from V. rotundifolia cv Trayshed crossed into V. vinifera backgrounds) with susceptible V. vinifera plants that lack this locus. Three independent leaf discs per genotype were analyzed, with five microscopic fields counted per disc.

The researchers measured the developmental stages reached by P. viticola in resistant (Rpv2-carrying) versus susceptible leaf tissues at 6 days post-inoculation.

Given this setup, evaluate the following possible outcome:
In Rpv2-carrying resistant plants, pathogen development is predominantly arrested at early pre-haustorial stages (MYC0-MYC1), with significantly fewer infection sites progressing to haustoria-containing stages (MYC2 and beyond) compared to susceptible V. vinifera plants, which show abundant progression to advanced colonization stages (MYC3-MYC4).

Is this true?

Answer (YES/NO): NO